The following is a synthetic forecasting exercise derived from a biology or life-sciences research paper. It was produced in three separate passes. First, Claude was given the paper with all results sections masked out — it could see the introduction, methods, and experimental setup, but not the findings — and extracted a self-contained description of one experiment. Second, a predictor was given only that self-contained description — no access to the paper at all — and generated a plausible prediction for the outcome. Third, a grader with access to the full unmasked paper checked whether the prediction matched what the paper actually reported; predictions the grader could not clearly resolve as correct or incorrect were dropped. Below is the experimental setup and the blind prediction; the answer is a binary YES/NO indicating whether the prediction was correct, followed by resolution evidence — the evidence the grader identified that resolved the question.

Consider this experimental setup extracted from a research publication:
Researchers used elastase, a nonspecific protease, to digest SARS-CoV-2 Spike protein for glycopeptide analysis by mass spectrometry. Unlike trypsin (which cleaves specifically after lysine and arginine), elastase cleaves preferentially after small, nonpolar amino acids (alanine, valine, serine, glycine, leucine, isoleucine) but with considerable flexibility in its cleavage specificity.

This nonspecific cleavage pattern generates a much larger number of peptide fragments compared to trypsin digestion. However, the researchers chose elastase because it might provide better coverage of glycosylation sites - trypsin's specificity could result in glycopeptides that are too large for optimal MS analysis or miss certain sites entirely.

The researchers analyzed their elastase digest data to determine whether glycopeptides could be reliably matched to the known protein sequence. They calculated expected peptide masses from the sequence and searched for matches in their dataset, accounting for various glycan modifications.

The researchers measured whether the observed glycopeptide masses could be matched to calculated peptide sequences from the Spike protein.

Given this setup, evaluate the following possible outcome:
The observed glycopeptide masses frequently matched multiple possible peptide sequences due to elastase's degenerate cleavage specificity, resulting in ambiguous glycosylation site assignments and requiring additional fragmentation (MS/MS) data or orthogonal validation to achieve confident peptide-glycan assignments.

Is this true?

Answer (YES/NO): NO